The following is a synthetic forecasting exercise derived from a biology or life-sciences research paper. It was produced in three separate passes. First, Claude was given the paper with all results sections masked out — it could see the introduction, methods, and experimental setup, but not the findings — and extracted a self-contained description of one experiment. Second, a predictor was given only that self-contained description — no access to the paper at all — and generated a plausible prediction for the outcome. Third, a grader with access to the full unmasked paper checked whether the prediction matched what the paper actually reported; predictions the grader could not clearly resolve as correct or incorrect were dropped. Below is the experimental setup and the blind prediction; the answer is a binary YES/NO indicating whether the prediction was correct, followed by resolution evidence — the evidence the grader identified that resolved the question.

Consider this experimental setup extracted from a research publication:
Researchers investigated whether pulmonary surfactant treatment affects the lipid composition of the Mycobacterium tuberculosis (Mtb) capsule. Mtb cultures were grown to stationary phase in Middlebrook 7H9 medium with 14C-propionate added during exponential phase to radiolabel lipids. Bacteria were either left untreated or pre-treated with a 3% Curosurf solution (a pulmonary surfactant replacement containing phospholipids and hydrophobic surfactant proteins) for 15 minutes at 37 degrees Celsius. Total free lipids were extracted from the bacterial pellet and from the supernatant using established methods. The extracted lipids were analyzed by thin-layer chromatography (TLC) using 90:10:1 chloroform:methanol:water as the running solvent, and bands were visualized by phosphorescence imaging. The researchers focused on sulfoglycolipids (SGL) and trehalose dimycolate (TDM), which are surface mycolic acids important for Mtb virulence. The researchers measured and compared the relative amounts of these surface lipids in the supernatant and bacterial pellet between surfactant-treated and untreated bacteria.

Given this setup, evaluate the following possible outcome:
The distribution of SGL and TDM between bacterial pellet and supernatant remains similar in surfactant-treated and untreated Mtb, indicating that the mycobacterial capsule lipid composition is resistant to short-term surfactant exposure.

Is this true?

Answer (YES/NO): NO